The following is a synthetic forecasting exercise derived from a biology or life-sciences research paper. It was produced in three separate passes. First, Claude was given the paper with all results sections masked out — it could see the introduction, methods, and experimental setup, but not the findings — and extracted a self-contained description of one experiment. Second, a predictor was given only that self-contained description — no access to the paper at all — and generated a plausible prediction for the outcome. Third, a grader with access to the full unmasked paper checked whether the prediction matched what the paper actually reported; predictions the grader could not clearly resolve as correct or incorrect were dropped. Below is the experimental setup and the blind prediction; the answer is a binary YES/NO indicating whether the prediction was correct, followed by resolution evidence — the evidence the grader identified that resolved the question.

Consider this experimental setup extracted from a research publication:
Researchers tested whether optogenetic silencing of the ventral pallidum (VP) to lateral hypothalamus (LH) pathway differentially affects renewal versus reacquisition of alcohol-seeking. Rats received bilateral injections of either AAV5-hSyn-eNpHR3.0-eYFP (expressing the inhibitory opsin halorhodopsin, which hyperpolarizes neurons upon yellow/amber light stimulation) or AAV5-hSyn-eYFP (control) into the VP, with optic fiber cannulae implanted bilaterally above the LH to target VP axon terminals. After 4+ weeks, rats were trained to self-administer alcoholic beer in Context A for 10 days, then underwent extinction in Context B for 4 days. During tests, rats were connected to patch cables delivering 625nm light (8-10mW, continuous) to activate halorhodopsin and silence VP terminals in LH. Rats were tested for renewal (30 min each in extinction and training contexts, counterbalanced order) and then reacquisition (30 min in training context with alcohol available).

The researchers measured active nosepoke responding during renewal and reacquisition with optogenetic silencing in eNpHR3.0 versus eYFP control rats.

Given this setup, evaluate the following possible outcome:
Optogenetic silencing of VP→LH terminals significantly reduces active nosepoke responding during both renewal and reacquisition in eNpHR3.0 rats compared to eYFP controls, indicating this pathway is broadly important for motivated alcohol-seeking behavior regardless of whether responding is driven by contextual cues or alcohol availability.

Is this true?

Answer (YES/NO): NO